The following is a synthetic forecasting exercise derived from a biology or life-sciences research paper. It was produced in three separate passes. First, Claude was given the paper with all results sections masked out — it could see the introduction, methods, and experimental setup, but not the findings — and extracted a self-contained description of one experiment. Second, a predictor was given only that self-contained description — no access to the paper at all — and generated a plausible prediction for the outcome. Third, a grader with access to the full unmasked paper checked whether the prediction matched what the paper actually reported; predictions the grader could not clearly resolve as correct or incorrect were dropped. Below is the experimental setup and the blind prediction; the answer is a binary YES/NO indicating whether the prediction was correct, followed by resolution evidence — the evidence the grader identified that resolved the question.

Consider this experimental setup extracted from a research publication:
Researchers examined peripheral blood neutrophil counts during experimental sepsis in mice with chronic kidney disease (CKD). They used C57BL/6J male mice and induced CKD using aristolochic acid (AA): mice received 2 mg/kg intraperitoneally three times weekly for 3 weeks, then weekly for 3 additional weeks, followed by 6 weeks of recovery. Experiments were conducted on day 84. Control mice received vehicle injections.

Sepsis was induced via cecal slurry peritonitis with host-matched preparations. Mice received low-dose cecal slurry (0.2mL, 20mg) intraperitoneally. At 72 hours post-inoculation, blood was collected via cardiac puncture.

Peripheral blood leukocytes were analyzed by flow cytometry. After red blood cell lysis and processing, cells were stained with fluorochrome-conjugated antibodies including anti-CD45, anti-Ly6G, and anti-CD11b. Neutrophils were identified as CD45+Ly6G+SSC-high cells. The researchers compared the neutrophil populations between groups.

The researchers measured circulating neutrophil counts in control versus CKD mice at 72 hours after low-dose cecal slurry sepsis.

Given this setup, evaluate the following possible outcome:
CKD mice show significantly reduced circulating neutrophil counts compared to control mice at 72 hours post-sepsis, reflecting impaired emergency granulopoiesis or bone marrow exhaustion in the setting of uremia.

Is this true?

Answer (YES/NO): NO